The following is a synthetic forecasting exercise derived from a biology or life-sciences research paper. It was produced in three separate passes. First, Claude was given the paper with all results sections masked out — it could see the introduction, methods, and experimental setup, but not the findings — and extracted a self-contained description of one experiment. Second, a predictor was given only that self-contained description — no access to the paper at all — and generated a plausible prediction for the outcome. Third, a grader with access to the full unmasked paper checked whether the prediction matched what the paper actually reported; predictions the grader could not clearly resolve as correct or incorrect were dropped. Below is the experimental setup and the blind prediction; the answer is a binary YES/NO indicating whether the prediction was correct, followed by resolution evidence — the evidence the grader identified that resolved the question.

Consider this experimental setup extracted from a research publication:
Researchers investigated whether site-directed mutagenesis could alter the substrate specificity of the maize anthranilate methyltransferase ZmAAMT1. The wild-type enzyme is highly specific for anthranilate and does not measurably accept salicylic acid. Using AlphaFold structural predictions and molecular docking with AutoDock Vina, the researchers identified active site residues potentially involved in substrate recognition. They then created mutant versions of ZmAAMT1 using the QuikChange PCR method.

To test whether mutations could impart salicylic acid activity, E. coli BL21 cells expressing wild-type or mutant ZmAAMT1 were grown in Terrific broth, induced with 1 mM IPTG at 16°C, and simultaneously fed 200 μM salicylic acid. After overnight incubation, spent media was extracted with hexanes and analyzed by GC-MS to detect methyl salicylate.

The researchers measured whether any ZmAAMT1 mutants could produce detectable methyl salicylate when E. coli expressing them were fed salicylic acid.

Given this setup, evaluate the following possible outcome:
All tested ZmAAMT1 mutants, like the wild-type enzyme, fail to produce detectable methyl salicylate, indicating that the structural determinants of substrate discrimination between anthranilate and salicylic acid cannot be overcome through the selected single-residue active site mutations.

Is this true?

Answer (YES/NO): NO